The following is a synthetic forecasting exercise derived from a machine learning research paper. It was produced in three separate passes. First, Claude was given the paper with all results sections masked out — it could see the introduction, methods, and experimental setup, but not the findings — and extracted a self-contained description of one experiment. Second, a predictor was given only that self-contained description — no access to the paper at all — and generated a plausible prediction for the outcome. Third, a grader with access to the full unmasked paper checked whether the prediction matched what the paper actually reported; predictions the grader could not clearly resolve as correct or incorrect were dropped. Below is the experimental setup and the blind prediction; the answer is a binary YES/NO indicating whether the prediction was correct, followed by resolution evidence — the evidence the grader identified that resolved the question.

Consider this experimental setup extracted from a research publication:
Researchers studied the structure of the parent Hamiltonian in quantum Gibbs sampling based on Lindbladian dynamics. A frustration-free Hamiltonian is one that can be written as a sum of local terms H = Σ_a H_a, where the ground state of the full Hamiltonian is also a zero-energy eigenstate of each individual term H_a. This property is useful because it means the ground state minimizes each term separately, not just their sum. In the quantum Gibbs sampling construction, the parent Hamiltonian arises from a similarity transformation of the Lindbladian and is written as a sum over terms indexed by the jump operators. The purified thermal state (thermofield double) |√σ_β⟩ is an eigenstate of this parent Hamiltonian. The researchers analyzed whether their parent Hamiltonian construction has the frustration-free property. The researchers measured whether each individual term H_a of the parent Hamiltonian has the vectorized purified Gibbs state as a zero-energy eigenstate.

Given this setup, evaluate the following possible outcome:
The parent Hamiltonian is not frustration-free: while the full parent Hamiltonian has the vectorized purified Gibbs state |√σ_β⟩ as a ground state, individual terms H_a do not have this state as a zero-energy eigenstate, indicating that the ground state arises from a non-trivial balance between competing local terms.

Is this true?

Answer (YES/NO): NO